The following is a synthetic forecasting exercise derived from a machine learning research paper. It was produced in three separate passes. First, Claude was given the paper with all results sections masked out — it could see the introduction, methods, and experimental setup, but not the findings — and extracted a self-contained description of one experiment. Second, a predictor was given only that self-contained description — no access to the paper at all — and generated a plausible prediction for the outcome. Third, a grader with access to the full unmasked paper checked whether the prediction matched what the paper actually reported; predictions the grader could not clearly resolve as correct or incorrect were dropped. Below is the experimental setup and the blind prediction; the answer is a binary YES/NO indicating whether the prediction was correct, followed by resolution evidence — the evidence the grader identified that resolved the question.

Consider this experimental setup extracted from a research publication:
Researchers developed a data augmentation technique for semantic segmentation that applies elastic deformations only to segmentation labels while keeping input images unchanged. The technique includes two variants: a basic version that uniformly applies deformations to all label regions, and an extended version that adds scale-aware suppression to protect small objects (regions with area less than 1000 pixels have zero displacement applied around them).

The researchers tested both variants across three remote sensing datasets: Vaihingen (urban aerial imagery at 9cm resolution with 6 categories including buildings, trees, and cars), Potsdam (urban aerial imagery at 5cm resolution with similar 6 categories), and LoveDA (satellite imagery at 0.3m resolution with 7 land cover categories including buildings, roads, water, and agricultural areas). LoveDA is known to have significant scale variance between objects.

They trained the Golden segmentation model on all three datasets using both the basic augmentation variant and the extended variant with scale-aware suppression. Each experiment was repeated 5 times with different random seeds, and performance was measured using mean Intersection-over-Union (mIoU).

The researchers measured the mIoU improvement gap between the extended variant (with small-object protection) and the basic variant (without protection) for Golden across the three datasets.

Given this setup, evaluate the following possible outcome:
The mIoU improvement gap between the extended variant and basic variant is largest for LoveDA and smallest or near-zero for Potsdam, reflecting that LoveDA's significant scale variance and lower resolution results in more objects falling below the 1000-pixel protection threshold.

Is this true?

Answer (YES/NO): YES